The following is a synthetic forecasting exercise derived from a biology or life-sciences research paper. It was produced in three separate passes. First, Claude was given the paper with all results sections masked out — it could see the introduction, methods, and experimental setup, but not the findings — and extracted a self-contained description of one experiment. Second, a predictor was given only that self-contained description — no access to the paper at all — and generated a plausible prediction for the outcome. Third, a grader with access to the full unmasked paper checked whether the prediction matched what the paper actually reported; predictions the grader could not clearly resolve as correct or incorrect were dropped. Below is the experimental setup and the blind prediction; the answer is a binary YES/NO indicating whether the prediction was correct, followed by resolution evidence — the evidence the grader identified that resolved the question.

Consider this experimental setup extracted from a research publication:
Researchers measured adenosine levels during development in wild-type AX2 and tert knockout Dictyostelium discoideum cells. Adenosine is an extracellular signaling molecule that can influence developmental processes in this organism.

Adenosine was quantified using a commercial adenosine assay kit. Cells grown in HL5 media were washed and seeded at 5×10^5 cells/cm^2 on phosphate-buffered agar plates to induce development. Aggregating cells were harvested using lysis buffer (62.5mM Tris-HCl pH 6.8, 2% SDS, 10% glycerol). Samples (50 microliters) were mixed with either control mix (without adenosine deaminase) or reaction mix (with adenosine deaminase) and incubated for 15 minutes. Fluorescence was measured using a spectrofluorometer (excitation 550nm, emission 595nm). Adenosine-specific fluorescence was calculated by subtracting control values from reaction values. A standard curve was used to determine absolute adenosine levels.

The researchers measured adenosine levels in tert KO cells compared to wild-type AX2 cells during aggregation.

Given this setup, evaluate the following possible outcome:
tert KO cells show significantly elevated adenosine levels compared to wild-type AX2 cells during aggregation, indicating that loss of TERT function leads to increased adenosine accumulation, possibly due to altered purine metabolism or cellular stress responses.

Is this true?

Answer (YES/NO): YES